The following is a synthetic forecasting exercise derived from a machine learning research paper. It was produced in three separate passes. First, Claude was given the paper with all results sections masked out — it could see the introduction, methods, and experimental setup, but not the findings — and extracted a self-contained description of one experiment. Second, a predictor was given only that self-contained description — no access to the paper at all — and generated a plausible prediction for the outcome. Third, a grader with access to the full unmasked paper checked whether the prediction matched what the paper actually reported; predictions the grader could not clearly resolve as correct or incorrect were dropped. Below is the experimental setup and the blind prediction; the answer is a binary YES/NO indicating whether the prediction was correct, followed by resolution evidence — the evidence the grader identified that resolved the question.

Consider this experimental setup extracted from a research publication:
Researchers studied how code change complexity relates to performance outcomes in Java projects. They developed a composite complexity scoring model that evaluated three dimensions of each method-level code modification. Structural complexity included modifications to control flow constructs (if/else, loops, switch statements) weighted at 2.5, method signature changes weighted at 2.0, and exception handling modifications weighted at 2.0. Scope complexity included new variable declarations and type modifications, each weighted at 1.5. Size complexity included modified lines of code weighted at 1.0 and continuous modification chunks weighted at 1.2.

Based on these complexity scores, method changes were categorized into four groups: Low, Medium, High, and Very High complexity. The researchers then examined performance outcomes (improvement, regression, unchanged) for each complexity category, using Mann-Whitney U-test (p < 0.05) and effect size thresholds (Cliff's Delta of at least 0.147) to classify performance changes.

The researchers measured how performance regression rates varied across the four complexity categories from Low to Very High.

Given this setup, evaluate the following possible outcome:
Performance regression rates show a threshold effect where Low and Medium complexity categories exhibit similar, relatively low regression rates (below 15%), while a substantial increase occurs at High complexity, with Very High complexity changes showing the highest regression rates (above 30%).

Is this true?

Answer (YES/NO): NO